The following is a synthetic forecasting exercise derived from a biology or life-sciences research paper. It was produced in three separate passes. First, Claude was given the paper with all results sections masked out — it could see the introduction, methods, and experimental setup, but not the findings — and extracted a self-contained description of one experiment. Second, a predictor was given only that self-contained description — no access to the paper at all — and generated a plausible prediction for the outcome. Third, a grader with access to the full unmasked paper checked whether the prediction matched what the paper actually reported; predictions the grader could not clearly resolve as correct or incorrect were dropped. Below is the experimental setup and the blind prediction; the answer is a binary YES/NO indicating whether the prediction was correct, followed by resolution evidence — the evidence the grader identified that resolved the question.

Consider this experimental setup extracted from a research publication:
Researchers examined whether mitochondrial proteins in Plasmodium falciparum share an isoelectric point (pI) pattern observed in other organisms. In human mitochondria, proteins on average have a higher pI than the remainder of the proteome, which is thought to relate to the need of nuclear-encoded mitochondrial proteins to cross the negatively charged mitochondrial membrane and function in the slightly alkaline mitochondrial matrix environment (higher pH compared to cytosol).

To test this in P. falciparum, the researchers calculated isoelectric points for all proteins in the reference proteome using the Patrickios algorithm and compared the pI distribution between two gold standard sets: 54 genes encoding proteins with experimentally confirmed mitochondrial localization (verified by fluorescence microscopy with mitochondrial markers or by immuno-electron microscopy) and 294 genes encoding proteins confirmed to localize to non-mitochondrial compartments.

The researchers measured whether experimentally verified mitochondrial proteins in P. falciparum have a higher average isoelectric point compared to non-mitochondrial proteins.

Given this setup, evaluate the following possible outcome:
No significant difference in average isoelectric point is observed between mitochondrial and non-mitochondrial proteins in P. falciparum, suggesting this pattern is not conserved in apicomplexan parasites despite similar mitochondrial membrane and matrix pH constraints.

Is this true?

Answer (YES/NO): NO